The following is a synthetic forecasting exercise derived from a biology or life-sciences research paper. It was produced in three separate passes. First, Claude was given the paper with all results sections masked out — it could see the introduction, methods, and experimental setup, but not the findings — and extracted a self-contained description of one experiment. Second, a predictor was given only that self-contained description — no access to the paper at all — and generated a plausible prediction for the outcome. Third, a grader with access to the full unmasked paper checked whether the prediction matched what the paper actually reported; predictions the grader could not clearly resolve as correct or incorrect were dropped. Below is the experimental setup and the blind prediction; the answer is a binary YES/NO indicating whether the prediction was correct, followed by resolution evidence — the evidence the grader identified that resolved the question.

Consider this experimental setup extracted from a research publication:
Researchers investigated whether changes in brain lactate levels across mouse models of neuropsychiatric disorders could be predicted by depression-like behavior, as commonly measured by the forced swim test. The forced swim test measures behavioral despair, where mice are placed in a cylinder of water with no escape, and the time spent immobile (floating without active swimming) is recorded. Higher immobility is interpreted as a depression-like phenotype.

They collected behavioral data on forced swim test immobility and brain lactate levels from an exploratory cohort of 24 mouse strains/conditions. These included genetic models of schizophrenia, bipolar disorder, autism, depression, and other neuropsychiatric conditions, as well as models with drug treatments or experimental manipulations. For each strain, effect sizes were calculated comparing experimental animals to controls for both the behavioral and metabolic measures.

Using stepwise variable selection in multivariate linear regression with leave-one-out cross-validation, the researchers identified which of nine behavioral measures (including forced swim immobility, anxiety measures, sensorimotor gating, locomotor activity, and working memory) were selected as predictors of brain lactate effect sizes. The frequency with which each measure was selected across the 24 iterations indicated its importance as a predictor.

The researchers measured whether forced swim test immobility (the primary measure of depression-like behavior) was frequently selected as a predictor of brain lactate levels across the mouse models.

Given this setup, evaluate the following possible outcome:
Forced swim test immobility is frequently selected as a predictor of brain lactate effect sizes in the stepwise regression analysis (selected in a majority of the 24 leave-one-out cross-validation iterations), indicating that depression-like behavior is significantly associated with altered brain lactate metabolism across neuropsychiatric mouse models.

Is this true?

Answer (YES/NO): NO